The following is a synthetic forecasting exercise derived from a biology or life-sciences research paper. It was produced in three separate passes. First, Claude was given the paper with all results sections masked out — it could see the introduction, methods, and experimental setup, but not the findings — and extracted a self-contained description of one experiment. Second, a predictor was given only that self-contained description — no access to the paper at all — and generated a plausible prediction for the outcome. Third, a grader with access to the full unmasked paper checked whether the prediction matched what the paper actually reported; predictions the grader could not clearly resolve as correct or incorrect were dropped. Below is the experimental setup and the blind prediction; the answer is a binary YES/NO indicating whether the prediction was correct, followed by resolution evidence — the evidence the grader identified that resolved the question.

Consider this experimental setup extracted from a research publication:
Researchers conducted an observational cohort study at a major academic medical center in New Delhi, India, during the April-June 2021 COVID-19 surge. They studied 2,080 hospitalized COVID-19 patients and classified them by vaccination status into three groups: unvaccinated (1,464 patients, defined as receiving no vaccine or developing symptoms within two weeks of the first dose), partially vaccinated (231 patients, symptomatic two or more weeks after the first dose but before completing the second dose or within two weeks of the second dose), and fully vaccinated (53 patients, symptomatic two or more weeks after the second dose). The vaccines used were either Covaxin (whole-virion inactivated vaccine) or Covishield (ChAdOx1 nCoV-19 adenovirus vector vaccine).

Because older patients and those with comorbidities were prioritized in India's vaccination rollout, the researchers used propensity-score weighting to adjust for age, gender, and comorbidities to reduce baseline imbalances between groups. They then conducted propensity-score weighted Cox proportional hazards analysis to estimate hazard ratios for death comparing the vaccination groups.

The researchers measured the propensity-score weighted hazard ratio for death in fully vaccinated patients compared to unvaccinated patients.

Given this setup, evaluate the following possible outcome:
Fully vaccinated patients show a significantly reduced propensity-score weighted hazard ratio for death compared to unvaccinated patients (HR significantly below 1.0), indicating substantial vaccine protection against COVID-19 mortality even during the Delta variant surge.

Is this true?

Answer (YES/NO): YES